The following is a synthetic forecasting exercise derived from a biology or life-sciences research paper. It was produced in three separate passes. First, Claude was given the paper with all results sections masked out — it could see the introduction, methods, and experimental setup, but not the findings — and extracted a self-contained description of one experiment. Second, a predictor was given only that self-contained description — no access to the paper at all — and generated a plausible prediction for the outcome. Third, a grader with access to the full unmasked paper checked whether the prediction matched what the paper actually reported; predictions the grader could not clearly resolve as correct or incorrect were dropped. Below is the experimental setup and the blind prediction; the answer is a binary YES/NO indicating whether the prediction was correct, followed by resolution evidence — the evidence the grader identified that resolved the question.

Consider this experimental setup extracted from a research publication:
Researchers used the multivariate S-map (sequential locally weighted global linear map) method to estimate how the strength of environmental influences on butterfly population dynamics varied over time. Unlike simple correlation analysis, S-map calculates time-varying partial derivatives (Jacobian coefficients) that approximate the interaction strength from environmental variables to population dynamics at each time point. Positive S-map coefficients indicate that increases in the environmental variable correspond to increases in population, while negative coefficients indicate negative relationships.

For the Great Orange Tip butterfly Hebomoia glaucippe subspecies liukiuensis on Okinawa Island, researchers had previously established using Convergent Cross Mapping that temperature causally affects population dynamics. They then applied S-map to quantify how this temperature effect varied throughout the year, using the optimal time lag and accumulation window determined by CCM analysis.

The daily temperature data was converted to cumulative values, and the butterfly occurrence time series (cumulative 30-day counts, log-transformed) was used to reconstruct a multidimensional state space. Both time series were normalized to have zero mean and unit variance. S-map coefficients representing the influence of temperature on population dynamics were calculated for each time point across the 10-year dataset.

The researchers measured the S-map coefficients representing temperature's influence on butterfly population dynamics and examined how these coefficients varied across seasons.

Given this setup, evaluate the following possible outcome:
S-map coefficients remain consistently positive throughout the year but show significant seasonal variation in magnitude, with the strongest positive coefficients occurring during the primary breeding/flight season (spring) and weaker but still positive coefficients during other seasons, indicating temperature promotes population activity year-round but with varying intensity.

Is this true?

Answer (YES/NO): NO